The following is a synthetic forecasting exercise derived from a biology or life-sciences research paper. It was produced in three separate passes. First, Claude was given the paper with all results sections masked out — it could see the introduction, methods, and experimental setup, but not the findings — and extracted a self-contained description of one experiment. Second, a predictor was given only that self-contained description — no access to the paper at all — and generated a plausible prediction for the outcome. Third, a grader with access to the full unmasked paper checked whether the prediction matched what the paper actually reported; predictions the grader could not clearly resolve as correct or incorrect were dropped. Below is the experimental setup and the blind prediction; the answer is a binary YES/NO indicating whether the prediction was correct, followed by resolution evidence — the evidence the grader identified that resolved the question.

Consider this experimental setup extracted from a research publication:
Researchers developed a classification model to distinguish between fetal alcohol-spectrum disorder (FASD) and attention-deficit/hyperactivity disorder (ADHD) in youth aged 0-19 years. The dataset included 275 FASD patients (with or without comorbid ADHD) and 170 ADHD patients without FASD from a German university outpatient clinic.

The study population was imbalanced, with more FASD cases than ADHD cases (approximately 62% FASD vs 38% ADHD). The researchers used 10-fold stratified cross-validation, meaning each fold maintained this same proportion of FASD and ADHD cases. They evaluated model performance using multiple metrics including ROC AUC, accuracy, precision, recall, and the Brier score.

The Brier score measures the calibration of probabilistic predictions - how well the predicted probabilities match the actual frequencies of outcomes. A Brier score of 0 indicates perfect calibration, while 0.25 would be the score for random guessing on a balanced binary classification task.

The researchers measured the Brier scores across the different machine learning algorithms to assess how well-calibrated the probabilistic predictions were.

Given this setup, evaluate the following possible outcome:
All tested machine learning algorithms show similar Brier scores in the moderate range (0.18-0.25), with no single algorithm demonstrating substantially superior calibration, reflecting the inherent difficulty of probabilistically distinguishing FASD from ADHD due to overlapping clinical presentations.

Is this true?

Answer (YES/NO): NO